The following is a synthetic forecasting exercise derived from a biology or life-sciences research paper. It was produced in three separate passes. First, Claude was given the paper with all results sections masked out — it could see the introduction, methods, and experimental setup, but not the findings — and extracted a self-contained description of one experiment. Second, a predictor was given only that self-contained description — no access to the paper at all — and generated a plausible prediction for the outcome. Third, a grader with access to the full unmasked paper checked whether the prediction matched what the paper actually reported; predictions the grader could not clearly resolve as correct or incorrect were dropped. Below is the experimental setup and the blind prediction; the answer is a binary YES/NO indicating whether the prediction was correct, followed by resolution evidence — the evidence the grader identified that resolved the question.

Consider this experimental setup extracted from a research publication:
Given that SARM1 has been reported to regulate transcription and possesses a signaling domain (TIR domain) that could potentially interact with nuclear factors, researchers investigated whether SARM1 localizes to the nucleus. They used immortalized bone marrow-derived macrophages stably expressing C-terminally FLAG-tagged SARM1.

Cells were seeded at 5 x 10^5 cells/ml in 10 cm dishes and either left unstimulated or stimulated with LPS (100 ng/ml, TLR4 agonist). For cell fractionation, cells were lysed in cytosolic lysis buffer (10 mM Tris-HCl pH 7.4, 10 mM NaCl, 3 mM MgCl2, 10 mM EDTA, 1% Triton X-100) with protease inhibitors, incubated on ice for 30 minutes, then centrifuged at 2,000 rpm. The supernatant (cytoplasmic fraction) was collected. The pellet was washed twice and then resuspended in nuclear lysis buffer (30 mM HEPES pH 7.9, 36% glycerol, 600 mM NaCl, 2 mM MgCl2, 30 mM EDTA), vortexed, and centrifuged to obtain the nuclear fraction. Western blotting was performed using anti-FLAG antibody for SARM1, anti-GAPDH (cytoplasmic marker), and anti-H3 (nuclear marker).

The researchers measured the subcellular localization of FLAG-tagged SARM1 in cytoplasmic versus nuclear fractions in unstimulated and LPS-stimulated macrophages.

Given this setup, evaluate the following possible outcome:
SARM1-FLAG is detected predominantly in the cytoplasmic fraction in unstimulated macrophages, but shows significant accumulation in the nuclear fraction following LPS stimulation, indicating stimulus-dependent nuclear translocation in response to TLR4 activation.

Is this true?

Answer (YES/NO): NO